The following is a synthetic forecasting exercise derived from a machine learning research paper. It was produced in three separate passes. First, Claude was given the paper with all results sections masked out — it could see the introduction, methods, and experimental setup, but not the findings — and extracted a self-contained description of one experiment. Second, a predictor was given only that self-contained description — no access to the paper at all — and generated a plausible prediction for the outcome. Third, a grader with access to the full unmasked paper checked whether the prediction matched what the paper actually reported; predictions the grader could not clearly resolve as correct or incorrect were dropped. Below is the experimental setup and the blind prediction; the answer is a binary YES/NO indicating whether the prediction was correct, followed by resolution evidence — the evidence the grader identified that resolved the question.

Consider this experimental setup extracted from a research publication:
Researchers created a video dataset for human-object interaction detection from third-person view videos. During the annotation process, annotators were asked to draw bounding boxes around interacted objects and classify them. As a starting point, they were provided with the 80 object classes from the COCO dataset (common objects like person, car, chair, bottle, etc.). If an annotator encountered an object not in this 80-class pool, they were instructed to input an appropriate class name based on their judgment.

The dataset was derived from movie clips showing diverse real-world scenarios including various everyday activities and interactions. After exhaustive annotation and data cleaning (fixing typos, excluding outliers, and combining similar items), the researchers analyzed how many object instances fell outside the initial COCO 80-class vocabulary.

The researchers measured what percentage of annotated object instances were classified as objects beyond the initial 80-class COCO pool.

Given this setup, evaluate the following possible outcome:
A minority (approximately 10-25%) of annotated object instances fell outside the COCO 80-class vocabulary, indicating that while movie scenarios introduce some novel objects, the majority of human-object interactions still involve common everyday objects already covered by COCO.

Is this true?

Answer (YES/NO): NO